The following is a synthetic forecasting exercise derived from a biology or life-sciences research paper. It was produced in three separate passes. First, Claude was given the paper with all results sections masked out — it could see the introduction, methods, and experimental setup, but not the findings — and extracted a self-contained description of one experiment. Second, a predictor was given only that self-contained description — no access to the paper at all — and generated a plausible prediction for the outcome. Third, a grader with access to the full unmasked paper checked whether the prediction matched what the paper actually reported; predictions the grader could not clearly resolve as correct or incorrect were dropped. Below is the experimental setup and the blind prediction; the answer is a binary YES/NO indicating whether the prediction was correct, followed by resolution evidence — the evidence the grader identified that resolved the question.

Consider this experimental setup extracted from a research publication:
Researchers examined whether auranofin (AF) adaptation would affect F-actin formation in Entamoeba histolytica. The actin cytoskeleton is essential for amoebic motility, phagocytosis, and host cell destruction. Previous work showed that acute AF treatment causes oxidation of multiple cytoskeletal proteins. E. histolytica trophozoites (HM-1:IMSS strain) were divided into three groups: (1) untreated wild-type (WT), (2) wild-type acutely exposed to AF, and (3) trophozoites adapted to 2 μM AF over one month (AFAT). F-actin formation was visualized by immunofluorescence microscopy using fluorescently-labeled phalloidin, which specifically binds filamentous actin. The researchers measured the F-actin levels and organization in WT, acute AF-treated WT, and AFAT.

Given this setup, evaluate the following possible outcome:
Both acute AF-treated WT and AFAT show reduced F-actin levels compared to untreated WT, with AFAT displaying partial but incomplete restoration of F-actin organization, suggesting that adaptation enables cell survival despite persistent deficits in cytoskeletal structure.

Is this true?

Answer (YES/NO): NO